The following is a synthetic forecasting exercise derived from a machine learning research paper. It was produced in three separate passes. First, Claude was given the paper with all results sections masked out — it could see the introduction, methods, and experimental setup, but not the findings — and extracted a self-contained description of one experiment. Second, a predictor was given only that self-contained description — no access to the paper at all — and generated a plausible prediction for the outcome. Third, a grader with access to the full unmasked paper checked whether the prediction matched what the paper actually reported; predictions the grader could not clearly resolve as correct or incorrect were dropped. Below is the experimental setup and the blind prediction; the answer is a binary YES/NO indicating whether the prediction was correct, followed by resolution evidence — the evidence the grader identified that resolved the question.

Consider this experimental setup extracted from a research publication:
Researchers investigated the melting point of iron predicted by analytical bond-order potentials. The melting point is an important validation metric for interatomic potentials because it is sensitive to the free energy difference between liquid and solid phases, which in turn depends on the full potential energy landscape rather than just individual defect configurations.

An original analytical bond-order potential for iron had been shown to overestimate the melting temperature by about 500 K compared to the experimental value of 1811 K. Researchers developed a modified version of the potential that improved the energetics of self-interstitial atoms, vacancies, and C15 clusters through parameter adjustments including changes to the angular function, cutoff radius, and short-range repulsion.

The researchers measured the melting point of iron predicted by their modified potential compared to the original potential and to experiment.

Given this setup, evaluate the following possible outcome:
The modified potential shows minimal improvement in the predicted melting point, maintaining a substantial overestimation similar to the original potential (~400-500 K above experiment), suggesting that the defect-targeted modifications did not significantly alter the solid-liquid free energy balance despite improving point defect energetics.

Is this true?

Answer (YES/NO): NO